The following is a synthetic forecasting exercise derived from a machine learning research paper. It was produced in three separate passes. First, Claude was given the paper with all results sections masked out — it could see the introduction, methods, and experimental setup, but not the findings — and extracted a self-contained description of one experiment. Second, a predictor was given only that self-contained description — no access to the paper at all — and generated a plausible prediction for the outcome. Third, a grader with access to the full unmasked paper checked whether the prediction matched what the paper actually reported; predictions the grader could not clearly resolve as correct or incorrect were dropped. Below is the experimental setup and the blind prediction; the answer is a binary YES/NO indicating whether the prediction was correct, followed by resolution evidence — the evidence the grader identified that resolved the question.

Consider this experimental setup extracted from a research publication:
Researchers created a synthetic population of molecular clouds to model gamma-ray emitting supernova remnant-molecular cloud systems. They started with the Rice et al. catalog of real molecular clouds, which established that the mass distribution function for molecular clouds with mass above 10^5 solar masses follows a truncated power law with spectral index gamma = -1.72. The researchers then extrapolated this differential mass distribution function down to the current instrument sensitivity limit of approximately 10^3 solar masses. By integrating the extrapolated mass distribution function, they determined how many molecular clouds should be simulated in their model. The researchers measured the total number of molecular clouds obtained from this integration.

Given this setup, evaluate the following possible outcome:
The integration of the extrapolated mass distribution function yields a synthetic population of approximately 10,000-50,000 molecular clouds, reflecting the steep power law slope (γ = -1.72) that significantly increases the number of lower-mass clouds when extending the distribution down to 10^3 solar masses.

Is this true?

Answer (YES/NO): YES